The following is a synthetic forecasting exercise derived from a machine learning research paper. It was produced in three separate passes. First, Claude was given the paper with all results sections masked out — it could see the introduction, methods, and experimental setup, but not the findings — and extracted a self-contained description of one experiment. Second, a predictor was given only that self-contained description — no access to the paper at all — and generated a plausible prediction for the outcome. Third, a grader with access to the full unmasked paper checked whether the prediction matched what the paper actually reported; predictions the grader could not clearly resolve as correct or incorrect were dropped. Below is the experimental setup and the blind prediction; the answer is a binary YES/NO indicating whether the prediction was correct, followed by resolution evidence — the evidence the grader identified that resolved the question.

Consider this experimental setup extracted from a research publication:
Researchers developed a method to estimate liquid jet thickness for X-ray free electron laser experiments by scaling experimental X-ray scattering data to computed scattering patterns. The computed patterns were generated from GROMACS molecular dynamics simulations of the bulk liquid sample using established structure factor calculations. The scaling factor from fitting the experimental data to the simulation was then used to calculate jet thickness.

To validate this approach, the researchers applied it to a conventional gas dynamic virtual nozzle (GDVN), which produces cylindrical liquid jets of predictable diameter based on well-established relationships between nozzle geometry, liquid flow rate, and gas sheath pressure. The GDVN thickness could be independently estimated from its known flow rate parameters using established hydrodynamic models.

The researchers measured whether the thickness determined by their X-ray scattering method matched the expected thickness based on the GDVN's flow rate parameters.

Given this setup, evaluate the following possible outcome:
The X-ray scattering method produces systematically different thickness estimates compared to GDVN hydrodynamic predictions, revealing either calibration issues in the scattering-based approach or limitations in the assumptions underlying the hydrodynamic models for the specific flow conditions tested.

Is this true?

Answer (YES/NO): NO